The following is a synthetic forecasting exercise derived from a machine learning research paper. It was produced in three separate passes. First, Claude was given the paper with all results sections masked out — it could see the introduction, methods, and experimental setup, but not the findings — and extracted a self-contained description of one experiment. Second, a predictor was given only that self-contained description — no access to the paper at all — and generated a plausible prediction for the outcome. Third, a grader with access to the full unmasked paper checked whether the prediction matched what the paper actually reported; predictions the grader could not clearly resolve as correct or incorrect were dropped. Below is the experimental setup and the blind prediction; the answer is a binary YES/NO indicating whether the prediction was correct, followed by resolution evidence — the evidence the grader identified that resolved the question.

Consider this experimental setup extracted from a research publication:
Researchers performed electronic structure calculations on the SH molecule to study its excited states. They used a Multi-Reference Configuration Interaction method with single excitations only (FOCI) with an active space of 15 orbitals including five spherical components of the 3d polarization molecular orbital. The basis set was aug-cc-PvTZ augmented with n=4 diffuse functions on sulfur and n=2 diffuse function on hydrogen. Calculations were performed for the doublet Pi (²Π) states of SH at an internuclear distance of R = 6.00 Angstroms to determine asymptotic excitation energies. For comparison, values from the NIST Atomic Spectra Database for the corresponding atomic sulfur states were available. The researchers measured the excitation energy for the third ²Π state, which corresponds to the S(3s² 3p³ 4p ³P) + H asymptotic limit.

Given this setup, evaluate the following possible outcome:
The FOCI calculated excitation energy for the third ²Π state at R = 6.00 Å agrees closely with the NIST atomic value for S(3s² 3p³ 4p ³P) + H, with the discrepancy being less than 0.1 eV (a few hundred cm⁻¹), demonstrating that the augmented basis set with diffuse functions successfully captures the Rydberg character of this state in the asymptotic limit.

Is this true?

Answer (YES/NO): YES